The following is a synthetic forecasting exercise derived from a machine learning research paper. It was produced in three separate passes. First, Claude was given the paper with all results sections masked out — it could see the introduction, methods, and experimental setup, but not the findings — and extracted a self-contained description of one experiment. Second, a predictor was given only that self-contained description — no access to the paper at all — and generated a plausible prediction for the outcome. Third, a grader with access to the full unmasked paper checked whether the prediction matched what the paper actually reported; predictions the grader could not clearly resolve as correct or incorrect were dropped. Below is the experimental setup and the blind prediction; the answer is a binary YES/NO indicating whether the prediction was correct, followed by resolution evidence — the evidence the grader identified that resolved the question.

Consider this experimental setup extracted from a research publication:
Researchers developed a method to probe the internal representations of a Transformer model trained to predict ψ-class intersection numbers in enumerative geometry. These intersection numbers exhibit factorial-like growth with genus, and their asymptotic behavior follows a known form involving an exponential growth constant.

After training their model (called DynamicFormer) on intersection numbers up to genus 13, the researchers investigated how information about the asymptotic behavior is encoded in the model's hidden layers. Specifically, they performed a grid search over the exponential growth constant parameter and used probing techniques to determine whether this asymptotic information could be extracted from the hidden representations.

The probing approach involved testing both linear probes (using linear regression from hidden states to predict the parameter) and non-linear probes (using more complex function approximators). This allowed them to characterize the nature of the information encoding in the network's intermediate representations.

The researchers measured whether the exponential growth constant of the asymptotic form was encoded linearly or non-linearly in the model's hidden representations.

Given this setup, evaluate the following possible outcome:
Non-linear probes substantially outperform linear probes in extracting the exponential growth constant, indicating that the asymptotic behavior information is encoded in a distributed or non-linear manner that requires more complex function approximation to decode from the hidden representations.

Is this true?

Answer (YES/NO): YES